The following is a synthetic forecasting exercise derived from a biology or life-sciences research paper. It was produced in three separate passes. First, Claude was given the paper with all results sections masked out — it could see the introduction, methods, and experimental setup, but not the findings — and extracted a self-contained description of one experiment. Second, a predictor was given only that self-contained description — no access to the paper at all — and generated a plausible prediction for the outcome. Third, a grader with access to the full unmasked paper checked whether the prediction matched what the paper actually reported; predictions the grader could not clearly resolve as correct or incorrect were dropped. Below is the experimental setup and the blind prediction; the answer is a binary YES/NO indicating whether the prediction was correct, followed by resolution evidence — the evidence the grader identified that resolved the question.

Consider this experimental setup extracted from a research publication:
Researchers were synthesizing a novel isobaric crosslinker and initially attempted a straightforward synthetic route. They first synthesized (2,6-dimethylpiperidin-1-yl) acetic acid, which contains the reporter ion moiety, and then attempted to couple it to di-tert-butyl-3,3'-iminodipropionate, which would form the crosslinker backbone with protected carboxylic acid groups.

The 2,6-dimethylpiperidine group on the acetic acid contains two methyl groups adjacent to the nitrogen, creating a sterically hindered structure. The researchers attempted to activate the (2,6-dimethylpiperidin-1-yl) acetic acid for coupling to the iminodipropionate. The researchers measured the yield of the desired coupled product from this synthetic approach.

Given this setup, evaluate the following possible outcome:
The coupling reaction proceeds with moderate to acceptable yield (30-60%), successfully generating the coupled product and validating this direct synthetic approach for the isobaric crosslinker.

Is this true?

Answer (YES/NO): NO